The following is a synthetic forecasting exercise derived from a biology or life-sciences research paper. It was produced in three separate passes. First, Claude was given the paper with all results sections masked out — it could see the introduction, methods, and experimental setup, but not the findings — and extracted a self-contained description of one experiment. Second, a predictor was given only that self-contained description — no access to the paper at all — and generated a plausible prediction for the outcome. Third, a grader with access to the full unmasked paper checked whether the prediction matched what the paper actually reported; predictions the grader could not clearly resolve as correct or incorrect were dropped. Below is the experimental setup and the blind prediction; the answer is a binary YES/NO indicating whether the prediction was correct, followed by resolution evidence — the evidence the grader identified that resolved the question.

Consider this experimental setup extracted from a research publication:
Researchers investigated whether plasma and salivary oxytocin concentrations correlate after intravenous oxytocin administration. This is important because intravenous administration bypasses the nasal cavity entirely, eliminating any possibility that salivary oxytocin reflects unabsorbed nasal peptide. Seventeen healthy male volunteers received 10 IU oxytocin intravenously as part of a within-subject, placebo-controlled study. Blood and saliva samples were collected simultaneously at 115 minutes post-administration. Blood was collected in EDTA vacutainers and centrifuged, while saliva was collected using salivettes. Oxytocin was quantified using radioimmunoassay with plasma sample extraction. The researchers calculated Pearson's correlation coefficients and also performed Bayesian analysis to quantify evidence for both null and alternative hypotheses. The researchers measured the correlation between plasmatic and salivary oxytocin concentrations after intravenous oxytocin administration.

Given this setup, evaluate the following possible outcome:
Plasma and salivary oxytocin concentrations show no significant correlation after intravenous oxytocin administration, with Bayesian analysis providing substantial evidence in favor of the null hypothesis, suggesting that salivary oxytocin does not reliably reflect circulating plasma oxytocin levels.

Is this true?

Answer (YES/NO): YES